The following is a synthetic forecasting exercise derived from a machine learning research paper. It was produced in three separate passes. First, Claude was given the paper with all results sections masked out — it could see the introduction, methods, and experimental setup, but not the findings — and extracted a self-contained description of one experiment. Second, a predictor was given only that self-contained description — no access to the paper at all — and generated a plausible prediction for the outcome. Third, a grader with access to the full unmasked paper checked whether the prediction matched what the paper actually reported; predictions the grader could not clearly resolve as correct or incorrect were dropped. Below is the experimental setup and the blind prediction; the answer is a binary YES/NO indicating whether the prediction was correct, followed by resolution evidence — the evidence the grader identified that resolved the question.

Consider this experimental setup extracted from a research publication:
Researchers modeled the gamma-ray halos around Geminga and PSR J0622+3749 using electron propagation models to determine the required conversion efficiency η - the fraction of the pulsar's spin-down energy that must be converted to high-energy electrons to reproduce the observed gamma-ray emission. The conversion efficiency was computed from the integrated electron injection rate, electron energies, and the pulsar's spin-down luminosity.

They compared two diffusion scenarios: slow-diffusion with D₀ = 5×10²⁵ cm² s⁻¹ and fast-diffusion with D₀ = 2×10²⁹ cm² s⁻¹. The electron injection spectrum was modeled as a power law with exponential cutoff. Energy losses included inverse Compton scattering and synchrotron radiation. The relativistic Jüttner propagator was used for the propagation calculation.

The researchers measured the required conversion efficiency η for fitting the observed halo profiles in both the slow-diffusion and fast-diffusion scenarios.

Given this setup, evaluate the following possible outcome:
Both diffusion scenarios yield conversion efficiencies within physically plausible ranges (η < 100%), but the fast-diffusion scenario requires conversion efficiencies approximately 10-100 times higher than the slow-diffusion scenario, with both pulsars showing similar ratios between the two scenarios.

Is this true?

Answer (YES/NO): NO